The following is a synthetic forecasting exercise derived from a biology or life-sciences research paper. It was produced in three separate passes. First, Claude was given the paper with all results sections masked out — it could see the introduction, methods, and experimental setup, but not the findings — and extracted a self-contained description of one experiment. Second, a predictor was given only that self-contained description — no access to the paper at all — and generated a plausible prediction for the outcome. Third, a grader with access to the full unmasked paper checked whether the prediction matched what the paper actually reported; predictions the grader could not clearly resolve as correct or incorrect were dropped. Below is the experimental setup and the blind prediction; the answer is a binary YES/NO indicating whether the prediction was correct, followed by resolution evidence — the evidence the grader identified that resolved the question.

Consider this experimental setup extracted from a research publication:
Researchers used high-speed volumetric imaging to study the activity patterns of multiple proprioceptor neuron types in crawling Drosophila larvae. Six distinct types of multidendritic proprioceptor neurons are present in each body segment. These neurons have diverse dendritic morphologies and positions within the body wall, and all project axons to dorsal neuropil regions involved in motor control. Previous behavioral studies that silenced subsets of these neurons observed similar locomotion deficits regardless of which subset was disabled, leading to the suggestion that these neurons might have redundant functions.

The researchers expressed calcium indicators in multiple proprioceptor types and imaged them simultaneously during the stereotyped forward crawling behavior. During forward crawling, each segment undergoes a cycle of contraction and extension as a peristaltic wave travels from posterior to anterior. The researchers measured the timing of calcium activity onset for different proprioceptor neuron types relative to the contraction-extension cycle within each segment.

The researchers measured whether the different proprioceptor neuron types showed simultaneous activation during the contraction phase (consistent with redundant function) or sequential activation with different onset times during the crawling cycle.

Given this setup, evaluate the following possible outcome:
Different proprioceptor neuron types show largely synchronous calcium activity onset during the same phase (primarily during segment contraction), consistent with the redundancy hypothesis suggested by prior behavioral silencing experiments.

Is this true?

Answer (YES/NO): NO